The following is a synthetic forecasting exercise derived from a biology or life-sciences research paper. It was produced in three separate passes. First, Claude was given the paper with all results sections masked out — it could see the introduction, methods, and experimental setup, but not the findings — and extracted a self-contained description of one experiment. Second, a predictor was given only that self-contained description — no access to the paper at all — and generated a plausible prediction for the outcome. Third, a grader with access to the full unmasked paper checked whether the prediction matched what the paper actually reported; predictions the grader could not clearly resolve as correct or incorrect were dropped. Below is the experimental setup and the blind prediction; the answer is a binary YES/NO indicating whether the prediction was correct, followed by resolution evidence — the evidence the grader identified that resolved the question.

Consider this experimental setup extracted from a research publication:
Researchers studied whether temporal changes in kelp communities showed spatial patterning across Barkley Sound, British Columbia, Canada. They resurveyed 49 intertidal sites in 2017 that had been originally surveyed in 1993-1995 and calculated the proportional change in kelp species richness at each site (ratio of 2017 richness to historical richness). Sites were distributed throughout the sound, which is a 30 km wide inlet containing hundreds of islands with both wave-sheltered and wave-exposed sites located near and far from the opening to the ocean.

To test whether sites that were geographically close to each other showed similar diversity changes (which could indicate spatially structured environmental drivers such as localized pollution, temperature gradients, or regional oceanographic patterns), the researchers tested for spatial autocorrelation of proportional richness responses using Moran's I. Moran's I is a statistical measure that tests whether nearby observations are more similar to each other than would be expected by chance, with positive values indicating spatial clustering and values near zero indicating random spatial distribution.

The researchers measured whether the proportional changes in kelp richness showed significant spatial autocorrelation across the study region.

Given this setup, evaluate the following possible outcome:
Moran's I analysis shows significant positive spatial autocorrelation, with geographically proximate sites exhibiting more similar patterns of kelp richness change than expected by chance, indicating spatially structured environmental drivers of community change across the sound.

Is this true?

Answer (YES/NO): NO